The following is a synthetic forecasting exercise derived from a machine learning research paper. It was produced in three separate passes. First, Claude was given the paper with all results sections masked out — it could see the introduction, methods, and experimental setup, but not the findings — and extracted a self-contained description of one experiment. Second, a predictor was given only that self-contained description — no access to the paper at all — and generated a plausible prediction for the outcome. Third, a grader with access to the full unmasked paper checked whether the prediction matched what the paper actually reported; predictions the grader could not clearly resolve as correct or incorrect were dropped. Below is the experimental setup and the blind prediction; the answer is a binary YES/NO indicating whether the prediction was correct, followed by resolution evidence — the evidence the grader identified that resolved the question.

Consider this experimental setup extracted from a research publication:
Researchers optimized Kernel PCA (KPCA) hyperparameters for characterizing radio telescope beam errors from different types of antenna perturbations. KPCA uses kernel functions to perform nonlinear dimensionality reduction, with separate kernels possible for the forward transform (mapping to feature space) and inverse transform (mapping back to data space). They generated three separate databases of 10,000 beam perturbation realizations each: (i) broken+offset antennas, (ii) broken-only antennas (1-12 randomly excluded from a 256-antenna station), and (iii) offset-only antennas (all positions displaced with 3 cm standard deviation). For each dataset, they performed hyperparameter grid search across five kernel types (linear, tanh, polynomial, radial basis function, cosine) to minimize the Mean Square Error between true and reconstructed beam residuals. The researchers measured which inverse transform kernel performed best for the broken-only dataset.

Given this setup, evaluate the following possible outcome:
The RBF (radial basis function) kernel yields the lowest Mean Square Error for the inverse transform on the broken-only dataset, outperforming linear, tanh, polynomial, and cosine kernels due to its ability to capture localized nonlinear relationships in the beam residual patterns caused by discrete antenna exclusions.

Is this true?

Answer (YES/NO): YES